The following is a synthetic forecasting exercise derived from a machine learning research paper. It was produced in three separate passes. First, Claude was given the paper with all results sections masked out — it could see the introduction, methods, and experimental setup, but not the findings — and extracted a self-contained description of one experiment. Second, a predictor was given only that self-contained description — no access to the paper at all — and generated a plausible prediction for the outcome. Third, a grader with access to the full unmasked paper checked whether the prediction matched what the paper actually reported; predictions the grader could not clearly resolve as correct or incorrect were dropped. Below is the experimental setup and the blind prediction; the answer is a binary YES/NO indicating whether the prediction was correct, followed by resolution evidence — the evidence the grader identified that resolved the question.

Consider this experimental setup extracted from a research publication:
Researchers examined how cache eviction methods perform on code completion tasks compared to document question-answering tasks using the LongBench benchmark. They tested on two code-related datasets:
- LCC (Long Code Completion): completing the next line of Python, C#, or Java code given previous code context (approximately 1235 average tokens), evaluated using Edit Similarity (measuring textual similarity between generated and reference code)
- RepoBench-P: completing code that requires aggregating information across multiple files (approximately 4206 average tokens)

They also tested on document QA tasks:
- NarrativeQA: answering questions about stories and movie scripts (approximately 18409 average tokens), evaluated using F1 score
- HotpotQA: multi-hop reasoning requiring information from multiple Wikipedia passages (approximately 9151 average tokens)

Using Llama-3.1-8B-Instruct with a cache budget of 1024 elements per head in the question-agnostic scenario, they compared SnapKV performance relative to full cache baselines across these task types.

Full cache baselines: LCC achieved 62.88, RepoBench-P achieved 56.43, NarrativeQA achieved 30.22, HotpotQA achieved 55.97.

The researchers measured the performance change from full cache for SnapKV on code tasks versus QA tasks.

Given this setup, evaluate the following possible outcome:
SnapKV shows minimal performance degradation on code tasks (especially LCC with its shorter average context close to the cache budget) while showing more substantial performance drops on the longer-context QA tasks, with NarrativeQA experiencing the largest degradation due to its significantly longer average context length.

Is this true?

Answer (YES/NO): YES